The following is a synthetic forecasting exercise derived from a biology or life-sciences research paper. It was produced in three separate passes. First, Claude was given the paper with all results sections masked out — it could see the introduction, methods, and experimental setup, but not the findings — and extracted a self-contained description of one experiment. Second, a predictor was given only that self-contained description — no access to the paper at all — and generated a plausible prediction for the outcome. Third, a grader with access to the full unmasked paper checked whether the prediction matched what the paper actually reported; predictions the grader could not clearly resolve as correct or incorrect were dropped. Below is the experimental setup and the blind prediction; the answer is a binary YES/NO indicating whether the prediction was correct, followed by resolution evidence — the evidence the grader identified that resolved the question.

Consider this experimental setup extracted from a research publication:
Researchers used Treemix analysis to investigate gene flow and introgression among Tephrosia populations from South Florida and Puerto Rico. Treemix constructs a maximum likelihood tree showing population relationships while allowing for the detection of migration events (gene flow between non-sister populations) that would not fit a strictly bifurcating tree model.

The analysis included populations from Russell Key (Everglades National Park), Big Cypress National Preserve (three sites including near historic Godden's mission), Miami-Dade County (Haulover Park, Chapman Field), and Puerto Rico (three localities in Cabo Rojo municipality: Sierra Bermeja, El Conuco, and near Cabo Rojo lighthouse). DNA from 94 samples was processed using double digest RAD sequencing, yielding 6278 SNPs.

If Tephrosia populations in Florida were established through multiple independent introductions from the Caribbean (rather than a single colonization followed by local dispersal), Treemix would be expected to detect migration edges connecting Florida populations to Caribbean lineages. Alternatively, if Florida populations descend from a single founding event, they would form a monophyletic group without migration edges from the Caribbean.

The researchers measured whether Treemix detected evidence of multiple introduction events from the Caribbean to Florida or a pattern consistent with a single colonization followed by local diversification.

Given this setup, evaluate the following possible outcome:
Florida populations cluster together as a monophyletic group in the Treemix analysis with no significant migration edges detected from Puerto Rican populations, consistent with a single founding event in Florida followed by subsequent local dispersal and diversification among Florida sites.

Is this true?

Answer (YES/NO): NO